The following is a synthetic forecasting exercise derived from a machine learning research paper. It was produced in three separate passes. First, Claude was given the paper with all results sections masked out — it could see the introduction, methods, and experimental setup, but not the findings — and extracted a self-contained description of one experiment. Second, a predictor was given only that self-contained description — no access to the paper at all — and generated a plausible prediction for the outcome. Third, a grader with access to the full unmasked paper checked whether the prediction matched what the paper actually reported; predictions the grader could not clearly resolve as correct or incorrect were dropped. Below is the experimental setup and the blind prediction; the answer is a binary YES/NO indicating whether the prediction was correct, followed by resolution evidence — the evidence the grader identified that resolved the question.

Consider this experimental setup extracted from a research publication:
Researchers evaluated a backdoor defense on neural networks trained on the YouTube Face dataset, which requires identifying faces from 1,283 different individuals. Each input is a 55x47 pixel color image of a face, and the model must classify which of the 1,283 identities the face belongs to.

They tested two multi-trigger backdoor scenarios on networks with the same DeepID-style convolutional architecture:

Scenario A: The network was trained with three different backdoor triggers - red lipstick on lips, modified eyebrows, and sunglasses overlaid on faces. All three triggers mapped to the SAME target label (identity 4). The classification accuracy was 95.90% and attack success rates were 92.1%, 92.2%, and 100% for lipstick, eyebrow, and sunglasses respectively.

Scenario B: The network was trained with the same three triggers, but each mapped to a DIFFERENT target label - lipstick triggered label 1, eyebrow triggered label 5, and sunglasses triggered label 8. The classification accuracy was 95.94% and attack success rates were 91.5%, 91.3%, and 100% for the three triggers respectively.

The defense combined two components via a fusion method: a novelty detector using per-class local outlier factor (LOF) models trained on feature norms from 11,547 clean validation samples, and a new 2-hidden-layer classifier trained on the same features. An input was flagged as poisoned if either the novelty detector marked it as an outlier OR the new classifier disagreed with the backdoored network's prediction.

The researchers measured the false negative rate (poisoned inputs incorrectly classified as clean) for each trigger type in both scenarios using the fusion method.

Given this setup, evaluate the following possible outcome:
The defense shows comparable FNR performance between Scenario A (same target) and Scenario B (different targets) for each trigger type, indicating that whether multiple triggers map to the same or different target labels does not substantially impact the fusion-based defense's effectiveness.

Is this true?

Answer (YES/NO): YES